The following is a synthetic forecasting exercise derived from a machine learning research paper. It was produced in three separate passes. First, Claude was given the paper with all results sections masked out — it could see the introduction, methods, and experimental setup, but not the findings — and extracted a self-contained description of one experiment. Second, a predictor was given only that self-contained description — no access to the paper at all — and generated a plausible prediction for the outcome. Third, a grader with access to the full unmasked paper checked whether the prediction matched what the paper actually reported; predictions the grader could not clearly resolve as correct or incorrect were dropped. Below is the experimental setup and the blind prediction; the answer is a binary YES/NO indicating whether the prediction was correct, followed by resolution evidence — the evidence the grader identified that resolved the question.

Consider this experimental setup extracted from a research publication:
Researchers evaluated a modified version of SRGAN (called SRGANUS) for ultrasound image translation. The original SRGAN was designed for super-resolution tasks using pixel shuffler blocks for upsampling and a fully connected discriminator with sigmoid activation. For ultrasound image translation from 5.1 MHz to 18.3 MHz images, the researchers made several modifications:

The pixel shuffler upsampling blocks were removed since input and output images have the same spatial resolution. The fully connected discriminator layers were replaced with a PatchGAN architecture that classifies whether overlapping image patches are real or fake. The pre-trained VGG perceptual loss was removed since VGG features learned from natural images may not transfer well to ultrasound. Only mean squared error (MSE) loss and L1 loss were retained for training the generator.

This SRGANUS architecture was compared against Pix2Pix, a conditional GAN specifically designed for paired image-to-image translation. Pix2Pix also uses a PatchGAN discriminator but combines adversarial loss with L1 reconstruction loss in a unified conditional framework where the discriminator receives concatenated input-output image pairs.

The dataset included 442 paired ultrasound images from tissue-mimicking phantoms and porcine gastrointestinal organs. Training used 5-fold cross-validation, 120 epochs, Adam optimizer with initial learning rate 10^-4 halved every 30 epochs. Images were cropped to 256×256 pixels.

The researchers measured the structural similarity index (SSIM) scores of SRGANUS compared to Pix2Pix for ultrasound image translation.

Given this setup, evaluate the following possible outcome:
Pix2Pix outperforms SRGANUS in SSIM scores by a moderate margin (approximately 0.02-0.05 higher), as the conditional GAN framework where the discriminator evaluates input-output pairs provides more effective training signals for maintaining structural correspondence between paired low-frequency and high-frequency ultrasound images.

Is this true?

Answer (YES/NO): NO